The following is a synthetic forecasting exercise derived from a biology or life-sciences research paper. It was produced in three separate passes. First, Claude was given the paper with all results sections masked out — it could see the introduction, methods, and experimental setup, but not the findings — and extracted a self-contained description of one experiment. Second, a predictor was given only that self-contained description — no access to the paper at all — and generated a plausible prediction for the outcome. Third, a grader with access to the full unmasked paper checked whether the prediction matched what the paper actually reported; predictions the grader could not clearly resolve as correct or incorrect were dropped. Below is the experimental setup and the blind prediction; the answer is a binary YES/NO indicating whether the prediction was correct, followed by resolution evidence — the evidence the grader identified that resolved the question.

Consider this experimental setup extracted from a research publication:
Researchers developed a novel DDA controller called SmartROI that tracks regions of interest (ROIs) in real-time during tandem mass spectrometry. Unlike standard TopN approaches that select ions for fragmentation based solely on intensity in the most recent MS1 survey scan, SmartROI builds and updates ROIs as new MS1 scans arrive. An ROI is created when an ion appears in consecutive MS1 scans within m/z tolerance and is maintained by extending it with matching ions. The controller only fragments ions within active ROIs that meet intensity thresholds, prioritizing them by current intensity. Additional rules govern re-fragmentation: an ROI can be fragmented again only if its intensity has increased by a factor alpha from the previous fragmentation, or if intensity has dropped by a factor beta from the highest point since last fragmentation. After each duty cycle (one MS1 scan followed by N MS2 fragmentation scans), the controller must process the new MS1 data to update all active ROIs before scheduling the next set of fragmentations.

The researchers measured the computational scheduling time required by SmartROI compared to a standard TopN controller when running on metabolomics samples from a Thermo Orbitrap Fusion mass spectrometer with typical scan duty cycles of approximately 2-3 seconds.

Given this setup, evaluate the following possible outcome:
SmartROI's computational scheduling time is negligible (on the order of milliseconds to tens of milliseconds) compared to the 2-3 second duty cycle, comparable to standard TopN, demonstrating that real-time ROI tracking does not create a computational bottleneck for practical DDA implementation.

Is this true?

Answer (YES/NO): NO